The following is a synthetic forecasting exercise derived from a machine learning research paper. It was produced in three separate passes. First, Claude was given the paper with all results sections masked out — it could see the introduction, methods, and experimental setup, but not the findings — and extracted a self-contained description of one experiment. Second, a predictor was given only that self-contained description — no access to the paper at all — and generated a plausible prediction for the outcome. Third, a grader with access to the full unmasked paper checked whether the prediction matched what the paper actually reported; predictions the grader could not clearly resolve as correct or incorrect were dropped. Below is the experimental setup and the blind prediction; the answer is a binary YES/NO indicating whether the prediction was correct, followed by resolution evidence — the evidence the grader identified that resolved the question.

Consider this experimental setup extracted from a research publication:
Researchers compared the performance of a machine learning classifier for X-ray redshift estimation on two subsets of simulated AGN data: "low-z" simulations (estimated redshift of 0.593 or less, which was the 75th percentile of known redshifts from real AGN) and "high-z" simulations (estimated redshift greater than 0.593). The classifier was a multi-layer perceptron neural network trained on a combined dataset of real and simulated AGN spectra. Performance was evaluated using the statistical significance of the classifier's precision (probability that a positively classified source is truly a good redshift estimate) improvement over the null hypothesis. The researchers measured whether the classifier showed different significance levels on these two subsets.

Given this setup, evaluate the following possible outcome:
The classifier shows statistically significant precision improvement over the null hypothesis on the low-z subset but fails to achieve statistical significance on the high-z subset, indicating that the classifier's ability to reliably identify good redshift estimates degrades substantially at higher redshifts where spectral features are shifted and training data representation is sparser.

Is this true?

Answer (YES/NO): NO